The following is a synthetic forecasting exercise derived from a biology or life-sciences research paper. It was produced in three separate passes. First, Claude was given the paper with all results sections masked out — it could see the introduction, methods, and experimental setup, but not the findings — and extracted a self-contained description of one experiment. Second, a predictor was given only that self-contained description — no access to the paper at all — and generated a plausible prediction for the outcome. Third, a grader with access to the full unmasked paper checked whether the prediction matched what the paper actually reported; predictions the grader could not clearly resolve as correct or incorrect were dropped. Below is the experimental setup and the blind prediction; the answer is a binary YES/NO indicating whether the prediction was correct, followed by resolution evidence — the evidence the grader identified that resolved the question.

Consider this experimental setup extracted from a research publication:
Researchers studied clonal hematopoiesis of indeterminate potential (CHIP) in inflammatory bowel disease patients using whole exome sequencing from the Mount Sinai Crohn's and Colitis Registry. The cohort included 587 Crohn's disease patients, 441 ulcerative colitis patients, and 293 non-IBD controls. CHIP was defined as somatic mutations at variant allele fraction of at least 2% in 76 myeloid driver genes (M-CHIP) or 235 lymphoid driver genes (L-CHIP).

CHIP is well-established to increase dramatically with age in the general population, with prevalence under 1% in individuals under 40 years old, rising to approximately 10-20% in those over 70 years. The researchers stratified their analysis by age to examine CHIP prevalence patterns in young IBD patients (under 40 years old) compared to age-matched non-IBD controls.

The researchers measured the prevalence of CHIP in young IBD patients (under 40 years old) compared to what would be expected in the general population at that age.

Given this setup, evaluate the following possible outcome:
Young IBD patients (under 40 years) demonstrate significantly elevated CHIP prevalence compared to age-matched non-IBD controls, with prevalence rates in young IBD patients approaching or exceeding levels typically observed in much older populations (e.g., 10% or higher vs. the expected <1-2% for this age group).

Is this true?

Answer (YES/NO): NO